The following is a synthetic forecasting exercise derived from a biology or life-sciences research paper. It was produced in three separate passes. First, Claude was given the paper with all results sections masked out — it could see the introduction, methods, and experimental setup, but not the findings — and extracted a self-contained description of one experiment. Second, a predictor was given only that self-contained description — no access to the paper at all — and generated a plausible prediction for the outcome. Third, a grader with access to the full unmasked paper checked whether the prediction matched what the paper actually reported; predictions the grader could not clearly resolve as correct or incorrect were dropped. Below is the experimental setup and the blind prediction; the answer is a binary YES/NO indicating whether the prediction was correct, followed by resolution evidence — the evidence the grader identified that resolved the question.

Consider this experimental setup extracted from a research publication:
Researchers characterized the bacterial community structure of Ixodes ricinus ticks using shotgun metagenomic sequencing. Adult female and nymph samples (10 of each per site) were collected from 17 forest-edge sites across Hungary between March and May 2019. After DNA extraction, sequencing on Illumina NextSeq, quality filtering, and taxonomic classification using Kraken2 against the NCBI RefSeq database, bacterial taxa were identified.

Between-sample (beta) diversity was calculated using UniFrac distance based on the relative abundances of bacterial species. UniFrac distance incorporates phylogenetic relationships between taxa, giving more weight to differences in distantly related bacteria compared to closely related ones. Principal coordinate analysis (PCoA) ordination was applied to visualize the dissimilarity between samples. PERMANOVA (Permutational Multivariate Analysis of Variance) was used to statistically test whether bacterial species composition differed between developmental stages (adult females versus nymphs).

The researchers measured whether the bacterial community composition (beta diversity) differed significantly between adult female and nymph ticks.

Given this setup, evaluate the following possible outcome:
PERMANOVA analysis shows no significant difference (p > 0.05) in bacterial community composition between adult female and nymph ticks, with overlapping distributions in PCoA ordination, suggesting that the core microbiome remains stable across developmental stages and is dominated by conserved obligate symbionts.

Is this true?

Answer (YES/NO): NO